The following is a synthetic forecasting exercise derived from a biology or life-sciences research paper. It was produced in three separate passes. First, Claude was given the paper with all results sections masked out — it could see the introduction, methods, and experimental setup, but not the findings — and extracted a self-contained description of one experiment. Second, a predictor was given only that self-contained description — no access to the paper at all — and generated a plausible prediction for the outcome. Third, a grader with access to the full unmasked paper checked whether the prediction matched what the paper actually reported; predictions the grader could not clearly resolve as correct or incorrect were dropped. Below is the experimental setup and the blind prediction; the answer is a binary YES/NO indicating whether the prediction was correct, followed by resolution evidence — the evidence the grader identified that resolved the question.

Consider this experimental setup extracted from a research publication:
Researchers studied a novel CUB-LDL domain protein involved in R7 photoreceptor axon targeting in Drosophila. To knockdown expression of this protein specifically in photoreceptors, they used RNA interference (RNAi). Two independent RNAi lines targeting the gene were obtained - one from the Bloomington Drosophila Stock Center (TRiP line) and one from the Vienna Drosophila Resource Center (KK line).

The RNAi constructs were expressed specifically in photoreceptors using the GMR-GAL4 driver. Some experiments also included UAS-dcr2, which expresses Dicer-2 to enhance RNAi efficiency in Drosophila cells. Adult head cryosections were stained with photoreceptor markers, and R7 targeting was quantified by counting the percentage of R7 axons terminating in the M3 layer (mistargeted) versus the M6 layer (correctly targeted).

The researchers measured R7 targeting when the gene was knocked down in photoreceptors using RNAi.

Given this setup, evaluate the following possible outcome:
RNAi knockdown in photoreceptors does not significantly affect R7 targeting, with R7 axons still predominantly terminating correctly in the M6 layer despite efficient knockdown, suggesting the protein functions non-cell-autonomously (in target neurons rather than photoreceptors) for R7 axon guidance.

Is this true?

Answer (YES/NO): NO